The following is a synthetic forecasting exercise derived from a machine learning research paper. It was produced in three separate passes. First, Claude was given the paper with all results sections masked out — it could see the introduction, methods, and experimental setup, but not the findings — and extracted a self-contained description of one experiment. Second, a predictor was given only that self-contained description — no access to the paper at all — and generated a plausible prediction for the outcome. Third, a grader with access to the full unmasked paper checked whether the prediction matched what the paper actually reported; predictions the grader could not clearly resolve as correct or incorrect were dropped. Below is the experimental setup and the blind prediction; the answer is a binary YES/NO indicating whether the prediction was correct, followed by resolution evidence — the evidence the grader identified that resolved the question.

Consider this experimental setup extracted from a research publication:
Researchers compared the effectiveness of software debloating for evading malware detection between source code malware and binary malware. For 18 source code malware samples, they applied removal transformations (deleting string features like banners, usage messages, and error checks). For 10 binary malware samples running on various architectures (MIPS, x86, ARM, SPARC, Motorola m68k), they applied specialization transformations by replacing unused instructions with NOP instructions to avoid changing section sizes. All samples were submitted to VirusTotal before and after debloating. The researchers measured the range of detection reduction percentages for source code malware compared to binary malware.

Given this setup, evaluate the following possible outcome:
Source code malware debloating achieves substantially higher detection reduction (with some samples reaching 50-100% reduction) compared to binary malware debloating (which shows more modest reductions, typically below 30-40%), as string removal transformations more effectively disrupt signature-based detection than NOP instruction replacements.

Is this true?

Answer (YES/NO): YES